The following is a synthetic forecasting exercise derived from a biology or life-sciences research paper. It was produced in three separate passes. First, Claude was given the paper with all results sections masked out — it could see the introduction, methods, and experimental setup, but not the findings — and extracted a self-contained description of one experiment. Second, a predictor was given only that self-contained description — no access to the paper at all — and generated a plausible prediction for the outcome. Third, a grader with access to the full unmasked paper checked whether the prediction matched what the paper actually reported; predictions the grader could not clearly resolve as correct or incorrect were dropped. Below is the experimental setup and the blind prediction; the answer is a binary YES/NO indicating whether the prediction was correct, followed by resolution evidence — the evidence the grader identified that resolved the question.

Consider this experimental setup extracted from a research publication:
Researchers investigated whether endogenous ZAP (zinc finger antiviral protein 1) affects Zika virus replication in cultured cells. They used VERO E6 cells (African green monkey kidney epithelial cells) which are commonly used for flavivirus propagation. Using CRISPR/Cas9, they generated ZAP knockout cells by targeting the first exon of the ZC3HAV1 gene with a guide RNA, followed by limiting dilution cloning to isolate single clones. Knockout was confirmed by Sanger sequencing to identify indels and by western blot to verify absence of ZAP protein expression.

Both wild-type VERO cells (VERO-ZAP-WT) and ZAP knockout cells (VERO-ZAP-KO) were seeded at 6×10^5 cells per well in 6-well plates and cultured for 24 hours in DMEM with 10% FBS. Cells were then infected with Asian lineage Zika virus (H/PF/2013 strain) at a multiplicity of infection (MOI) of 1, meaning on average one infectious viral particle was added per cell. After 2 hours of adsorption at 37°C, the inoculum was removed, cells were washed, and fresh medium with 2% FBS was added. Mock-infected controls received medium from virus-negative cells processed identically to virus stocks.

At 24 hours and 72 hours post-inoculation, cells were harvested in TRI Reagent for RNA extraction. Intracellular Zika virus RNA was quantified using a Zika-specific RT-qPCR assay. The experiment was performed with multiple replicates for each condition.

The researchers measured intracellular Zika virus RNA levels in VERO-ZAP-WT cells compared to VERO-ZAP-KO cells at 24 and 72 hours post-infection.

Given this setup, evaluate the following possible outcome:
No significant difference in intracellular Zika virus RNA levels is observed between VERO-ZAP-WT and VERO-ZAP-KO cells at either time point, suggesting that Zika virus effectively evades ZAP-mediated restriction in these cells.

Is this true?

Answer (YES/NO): NO